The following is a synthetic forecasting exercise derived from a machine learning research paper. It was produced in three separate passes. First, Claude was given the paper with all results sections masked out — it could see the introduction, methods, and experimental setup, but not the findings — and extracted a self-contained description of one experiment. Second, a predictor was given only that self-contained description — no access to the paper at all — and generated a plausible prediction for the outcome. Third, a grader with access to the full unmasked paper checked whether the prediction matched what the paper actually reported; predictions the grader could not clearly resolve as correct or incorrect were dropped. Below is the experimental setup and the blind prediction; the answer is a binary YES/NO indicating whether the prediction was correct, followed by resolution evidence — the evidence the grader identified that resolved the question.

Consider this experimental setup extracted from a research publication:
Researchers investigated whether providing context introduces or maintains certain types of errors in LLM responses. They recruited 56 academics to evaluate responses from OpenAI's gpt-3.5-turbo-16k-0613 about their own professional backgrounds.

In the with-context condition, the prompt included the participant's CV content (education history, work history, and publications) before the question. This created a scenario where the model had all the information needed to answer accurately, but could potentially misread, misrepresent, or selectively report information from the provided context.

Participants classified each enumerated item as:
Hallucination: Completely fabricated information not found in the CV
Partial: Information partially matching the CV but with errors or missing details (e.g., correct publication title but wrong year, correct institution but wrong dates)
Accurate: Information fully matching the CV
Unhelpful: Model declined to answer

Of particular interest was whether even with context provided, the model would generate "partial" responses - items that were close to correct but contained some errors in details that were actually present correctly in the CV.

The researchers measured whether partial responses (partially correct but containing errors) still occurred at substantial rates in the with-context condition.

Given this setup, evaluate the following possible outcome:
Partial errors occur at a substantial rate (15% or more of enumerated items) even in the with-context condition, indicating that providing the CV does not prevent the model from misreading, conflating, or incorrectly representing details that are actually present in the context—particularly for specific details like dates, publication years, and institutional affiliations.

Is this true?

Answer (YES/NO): NO